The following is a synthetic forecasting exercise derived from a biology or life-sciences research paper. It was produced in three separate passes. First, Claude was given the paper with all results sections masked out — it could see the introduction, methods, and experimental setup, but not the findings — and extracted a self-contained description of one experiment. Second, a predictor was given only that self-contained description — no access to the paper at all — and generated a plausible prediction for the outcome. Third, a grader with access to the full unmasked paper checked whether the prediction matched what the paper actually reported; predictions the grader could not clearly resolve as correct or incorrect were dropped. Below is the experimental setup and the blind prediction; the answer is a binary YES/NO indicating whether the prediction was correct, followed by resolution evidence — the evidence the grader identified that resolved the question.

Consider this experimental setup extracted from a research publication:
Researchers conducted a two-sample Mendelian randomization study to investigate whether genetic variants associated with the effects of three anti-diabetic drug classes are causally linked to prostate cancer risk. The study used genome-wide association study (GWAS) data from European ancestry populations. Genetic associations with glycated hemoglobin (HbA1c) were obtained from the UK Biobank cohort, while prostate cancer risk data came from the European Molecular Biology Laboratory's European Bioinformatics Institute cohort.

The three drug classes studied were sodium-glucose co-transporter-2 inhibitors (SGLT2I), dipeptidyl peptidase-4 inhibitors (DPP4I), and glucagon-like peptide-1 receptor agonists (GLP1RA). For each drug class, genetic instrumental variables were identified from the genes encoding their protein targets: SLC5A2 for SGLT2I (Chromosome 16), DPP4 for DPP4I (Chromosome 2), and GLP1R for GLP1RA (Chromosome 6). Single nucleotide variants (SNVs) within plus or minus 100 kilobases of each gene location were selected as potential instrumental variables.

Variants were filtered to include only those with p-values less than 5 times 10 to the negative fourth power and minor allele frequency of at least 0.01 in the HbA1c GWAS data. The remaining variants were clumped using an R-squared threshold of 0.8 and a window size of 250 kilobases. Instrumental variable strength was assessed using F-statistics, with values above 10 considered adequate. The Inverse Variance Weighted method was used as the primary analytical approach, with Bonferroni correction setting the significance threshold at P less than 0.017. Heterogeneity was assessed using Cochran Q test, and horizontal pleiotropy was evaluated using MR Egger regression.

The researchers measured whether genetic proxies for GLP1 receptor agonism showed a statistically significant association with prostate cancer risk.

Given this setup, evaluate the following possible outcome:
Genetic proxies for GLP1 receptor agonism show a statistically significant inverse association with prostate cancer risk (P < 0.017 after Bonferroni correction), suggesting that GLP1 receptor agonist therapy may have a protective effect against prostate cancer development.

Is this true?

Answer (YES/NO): NO